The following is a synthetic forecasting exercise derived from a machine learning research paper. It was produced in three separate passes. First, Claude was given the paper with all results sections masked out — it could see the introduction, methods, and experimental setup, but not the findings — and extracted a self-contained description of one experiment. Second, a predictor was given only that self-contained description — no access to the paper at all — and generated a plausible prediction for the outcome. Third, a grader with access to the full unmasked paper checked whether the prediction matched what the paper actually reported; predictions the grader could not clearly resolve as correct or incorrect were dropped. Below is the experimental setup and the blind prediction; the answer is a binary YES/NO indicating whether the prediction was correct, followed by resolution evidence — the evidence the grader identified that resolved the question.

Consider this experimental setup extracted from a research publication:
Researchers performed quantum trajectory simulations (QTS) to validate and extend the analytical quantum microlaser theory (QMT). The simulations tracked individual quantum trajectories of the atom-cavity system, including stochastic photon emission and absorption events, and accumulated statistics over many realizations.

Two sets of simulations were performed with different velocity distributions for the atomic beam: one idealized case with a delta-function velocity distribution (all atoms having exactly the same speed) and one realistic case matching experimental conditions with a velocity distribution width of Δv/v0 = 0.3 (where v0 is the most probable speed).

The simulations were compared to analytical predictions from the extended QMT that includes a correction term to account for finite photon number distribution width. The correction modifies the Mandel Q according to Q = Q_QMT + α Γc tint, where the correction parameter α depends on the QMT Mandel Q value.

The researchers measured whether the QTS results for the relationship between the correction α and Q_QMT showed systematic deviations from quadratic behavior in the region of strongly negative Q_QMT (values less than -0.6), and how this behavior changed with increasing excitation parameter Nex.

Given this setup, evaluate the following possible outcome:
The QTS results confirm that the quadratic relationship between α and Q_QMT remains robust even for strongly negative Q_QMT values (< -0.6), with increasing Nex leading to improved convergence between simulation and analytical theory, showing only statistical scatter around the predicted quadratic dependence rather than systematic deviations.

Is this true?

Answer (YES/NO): NO